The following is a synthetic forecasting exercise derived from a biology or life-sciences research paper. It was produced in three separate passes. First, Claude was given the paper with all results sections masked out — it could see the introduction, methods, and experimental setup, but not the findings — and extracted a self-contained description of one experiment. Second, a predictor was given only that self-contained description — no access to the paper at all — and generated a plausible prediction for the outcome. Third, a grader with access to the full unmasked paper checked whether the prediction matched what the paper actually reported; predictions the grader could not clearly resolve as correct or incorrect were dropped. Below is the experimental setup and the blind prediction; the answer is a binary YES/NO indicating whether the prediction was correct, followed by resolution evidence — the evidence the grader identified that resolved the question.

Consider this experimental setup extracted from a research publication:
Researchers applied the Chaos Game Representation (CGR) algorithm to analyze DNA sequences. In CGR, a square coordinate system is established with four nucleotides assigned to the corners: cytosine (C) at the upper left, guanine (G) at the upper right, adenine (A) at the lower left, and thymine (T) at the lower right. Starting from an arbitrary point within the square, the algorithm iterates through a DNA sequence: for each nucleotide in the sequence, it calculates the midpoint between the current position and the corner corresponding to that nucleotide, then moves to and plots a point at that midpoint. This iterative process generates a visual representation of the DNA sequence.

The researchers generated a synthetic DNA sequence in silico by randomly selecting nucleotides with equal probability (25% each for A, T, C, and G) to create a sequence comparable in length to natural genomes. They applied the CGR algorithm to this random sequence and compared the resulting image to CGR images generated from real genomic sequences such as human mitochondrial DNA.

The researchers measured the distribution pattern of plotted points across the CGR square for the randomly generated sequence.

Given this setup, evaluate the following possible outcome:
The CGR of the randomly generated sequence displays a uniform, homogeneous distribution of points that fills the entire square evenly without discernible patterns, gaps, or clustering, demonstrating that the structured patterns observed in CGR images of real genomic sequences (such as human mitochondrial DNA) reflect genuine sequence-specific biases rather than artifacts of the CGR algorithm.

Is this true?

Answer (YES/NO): YES